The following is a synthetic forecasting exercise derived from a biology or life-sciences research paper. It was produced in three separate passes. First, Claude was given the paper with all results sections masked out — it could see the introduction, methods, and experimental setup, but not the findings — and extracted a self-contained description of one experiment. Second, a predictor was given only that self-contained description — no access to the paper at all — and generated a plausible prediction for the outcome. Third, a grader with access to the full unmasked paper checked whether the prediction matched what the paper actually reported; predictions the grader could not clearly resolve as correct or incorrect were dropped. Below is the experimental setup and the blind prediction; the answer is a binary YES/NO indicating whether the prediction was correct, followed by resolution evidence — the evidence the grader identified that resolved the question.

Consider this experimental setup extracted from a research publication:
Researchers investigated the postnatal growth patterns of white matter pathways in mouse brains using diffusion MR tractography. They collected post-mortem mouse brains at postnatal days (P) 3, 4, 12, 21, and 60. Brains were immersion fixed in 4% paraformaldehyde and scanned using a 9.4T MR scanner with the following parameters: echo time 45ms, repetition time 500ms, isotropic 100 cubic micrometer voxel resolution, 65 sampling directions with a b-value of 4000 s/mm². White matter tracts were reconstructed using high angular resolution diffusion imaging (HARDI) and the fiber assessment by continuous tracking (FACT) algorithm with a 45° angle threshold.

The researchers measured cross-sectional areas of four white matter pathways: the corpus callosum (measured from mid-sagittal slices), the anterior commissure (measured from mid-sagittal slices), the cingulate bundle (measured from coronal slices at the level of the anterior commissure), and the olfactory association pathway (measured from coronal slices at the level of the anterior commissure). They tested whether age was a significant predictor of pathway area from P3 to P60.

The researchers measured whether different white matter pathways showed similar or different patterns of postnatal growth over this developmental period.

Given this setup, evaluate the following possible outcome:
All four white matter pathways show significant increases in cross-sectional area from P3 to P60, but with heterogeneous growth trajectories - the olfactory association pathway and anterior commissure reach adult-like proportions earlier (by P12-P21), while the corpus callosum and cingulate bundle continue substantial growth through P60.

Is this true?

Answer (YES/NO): NO